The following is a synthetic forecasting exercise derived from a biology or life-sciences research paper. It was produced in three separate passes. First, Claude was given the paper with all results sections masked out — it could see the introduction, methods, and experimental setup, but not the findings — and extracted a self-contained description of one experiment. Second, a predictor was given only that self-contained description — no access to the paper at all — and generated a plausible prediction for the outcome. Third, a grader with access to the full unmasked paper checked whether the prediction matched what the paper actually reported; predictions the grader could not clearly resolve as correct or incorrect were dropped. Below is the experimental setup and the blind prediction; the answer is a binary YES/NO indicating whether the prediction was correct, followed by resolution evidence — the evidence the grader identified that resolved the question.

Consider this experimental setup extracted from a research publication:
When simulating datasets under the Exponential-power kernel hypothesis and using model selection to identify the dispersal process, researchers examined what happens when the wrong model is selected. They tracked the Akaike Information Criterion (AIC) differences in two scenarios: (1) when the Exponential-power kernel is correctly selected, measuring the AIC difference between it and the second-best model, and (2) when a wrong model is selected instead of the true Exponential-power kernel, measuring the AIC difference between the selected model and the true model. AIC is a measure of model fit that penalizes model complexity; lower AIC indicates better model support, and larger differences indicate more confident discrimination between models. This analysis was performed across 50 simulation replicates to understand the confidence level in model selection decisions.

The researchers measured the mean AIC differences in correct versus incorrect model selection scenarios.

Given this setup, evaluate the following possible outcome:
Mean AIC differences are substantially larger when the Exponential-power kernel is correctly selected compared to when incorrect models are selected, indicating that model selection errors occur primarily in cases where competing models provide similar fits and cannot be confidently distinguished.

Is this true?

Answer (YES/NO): YES